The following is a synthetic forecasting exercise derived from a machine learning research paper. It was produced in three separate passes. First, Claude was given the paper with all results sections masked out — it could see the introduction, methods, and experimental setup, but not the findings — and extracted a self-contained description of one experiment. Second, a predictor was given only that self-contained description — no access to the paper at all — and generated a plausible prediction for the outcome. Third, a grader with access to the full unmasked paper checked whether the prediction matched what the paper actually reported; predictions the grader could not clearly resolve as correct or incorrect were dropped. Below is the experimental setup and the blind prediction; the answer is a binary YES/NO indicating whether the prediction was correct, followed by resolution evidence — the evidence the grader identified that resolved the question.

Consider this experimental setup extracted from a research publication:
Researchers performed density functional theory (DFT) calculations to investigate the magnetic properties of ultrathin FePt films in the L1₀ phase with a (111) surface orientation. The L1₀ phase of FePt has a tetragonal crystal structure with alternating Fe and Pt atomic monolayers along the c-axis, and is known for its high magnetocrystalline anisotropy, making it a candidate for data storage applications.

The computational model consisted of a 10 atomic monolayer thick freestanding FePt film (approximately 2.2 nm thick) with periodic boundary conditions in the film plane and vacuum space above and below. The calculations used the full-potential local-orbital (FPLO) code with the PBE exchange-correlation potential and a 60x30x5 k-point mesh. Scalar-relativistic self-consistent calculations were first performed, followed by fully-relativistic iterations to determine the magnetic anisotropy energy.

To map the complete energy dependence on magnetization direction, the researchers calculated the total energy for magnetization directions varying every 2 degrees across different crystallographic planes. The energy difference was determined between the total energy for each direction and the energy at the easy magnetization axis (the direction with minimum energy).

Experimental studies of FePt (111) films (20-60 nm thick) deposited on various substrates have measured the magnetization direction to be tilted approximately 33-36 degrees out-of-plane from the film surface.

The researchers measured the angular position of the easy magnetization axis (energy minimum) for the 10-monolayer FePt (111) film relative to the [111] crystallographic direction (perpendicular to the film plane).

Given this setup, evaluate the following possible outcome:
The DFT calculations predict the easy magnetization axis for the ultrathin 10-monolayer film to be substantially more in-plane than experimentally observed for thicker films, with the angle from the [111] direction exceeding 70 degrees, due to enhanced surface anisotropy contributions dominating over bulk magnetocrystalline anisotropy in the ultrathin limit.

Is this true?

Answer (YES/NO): NO